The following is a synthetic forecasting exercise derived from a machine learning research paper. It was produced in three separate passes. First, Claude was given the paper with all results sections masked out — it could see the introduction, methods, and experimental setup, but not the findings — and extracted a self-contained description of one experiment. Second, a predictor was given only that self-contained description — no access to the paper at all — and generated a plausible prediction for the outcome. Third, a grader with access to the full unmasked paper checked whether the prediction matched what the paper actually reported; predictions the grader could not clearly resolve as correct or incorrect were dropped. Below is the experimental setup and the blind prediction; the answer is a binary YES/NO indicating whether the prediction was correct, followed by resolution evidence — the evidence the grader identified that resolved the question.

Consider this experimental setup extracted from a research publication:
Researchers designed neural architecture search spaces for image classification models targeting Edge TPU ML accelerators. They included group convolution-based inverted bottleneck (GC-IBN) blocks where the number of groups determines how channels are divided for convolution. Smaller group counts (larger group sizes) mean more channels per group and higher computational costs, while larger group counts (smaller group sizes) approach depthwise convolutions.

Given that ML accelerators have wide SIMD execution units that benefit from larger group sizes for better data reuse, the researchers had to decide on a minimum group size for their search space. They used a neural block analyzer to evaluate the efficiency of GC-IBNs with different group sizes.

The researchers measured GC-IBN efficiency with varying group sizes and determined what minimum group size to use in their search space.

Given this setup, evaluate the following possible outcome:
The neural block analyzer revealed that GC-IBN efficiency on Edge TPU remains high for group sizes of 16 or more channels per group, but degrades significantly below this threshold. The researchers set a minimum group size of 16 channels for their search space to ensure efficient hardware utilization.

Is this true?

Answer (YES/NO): NO